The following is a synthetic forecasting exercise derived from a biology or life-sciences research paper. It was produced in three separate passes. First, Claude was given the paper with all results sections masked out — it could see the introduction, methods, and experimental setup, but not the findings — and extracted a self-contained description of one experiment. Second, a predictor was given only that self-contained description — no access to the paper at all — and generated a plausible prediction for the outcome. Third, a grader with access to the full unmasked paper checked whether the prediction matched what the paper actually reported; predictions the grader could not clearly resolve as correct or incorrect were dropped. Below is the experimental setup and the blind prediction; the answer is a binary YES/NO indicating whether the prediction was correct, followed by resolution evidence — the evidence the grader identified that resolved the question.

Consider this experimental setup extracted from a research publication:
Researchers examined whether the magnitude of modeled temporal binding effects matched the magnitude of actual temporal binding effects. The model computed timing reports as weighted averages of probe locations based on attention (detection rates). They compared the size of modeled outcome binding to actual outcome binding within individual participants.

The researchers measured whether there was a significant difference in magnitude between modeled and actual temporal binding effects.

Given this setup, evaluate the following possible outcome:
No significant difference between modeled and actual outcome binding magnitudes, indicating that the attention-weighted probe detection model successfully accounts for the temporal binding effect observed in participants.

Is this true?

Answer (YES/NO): NO